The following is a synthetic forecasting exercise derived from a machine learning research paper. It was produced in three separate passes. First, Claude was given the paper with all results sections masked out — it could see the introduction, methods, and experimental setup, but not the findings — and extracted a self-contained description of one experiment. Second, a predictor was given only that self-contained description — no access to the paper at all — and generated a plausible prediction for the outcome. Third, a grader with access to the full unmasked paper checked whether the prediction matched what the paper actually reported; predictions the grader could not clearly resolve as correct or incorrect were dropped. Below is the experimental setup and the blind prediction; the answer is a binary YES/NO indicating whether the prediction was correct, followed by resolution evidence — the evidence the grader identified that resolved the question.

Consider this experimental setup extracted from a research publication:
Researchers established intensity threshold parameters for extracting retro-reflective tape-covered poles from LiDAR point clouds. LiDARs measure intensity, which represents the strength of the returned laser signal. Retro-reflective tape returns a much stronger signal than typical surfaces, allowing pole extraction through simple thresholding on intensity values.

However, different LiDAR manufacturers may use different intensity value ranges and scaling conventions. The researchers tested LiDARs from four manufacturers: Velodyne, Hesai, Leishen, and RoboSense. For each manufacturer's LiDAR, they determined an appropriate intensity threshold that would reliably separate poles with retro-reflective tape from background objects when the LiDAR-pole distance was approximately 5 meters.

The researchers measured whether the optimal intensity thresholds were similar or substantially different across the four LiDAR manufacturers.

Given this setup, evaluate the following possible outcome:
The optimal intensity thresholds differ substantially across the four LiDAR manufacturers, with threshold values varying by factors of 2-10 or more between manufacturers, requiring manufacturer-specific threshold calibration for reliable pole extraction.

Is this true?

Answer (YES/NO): NO